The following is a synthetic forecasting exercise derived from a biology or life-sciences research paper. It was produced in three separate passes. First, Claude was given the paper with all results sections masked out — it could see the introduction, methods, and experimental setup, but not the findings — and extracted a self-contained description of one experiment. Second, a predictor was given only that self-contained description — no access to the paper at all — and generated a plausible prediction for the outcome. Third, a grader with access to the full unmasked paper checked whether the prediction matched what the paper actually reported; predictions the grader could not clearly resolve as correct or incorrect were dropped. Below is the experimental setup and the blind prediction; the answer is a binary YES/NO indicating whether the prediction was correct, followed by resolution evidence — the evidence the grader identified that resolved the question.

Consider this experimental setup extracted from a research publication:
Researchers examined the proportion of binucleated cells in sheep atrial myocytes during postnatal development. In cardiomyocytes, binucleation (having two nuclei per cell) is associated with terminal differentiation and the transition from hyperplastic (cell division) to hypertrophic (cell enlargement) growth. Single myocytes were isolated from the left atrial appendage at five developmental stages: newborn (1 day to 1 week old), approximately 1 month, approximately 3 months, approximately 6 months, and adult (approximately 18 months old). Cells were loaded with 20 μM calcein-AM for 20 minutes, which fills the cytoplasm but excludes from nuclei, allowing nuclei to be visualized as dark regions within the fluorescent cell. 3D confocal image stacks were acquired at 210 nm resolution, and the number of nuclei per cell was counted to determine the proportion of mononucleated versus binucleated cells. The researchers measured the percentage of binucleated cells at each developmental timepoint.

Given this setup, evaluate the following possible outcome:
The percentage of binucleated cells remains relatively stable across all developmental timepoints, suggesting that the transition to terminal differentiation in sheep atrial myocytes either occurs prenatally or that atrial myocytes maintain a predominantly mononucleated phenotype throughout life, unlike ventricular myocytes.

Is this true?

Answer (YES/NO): NO